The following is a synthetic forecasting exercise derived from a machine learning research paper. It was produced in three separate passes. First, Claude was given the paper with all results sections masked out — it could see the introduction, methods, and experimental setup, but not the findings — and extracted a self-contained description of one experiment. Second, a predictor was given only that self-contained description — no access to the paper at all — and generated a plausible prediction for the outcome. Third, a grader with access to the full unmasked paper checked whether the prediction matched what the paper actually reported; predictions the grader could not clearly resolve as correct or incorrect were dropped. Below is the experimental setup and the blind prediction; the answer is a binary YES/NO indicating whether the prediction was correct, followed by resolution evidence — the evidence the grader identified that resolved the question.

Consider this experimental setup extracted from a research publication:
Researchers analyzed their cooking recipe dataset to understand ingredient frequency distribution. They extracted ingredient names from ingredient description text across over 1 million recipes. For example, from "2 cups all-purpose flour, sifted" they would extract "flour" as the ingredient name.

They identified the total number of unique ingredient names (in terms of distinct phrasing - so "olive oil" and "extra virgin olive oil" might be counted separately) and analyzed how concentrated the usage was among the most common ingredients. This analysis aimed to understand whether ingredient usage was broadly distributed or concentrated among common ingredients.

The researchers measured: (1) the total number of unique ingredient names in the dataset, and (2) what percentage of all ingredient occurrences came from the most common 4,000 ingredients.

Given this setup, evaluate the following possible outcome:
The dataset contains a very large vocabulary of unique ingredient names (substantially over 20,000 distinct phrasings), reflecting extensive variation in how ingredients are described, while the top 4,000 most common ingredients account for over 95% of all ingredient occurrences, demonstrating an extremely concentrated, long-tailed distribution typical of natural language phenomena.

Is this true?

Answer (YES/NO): NO